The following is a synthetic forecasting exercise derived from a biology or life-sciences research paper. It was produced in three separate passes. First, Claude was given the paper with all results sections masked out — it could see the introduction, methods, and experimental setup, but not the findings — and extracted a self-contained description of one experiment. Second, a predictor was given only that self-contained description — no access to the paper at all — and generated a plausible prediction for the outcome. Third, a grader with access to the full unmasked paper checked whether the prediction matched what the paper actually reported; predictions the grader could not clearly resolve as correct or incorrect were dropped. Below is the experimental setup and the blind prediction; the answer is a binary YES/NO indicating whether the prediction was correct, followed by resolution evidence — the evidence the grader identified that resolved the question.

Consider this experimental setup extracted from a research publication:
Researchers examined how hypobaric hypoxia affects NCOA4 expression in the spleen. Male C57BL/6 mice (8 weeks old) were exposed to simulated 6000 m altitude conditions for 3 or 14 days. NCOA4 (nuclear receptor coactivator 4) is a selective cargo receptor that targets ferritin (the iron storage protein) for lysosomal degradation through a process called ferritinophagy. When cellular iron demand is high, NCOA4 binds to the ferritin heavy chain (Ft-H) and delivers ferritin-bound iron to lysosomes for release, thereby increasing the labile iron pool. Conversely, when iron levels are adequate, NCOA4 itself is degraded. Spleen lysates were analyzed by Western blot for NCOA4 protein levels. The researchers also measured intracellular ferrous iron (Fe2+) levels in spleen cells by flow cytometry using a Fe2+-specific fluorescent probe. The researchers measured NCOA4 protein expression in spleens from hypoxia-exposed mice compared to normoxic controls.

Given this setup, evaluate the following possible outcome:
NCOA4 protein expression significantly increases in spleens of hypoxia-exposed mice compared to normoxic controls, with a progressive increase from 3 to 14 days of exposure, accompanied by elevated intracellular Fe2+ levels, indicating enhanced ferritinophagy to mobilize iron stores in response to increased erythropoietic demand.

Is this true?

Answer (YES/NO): NO